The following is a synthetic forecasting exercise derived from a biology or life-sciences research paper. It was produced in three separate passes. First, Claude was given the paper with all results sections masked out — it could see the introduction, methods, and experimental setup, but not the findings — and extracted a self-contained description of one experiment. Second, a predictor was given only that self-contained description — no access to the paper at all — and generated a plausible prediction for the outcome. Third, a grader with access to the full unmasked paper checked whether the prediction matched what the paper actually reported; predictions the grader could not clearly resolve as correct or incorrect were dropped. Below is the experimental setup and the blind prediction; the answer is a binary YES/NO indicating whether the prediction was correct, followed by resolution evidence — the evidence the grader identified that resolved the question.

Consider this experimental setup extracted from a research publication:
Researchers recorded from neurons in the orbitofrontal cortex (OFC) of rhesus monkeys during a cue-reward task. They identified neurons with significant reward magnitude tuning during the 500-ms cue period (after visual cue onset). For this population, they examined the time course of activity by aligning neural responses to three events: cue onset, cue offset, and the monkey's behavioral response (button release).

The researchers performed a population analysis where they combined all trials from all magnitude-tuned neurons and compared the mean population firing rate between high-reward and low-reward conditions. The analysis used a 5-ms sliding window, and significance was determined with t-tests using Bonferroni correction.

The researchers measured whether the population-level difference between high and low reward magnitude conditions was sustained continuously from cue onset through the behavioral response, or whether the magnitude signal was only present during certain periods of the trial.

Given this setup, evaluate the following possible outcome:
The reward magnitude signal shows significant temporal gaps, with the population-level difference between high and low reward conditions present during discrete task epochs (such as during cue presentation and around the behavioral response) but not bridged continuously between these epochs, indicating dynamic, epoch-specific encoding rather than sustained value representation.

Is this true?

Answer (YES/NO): YES